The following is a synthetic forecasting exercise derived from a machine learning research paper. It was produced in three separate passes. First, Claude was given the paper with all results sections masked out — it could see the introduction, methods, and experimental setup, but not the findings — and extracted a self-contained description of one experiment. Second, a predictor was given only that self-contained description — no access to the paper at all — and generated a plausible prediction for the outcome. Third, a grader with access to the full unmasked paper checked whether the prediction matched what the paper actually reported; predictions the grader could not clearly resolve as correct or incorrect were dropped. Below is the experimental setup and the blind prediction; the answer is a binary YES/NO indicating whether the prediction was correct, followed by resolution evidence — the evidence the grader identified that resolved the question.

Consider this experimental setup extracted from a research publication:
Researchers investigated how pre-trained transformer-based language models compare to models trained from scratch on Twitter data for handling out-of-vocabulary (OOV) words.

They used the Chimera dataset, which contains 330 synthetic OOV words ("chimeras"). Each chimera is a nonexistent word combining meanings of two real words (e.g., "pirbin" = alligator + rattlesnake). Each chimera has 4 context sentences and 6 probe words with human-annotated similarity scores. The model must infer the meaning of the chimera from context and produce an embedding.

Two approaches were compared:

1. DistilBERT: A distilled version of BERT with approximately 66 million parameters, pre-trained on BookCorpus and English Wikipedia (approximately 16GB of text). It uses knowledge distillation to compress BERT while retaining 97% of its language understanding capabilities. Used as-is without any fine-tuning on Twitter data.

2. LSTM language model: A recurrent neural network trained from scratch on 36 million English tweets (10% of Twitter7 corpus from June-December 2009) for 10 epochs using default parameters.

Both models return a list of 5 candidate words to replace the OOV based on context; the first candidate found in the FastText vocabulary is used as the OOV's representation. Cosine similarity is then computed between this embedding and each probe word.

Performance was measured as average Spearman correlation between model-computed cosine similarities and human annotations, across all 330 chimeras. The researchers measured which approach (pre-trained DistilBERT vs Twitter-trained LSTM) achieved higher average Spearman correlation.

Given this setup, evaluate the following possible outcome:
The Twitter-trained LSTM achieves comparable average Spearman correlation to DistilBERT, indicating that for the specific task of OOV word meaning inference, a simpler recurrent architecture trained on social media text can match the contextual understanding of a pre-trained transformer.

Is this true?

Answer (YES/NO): NO